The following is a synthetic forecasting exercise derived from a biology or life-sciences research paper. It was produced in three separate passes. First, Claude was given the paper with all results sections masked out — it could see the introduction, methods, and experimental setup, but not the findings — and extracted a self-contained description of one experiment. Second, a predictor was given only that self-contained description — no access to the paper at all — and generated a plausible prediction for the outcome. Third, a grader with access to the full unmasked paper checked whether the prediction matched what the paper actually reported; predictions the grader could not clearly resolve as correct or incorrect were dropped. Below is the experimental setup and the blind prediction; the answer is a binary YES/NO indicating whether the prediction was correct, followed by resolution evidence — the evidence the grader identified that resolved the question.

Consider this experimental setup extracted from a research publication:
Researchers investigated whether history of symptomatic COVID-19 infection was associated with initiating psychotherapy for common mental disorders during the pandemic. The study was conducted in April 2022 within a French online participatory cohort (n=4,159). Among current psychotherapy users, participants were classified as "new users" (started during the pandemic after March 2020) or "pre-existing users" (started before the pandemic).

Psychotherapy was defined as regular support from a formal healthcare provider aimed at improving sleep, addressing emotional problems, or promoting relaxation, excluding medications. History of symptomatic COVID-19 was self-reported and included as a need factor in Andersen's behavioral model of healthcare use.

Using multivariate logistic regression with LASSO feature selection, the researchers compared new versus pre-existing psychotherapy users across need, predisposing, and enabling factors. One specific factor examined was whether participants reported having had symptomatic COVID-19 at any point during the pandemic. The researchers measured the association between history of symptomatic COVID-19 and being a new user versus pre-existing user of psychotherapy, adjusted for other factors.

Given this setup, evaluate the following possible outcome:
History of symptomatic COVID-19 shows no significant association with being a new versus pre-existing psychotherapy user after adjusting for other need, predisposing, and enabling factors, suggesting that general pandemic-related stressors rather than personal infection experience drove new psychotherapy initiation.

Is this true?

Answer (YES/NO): NO